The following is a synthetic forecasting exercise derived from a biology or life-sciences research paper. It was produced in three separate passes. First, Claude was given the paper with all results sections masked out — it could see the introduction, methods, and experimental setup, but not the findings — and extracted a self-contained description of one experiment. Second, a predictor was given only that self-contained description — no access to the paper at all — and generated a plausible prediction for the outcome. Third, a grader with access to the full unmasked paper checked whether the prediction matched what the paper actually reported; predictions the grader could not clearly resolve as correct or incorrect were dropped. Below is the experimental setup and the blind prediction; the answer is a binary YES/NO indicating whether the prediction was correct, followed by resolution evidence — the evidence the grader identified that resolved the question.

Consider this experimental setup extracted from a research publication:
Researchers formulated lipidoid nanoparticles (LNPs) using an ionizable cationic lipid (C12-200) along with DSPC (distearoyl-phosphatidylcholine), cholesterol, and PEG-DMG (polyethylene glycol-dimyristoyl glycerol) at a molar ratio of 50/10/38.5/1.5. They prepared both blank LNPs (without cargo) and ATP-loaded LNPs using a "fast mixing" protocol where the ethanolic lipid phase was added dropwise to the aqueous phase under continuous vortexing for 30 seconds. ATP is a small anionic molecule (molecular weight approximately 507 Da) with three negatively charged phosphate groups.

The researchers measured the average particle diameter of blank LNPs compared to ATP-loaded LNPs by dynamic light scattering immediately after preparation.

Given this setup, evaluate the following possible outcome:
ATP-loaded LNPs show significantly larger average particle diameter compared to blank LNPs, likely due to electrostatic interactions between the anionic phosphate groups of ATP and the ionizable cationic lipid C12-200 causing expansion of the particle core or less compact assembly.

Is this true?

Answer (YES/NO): NO